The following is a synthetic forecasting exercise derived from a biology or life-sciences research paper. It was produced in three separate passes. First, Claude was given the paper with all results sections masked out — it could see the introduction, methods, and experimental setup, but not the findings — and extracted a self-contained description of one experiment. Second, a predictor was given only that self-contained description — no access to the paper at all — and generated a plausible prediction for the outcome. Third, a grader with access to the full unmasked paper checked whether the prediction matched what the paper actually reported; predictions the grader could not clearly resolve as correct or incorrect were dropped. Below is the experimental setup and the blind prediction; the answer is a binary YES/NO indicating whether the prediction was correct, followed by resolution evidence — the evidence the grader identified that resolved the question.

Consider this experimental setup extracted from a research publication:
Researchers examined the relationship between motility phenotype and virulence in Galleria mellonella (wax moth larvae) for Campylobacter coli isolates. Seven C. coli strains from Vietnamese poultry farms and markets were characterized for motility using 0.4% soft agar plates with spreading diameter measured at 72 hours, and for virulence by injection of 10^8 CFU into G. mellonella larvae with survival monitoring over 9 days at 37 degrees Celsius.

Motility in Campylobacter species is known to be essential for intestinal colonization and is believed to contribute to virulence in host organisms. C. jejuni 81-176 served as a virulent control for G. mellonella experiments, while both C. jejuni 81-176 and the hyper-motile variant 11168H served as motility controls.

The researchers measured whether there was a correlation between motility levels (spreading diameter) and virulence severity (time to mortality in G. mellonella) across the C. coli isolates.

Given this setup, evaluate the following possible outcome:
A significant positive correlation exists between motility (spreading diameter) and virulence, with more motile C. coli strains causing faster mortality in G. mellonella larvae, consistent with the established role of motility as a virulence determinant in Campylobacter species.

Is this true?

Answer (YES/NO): NO